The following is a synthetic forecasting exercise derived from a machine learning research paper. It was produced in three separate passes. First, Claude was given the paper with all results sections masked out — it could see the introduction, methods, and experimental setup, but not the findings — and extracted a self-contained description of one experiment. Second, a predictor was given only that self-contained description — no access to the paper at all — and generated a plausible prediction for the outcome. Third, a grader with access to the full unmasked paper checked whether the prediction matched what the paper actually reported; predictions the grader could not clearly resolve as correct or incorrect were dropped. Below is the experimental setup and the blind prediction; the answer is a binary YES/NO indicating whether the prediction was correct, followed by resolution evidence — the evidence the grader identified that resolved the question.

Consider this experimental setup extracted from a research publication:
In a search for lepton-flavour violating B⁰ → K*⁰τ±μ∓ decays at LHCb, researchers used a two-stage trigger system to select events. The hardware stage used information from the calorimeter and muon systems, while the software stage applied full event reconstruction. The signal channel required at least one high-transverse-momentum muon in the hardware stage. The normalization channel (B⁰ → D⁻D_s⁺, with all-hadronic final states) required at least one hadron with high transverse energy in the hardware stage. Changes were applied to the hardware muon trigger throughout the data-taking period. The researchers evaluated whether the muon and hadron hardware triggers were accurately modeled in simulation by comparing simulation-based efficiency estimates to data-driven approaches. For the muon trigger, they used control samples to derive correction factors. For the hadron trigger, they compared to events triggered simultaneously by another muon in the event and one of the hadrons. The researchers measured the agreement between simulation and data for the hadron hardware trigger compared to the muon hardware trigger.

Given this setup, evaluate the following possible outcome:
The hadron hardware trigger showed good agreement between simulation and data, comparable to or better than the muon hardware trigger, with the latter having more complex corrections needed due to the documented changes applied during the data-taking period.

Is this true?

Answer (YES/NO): NO